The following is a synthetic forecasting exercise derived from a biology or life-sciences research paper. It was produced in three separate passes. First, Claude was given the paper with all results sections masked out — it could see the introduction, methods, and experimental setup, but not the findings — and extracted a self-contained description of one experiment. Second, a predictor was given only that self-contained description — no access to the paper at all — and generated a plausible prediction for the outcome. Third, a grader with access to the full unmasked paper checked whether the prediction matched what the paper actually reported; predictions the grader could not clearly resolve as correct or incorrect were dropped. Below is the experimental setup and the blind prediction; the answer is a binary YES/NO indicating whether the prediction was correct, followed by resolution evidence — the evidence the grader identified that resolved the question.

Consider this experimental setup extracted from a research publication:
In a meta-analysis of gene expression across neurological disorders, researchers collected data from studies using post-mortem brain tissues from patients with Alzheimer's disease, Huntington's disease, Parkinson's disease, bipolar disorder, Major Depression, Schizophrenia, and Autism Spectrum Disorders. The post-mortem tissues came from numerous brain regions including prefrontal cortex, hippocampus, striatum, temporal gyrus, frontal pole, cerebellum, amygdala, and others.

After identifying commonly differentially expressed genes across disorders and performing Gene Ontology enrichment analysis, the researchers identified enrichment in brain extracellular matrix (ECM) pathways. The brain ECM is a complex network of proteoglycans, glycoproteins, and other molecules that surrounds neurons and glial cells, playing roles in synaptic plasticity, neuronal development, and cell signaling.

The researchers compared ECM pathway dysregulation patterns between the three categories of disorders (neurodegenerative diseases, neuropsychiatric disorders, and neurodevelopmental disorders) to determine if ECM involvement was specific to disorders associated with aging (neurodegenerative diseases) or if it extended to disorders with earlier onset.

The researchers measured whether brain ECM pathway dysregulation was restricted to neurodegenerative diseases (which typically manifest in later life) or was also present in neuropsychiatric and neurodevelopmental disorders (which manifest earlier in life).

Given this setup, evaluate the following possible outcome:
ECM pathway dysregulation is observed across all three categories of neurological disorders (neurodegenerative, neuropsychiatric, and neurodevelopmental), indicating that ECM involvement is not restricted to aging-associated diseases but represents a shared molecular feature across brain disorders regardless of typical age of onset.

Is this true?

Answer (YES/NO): YES